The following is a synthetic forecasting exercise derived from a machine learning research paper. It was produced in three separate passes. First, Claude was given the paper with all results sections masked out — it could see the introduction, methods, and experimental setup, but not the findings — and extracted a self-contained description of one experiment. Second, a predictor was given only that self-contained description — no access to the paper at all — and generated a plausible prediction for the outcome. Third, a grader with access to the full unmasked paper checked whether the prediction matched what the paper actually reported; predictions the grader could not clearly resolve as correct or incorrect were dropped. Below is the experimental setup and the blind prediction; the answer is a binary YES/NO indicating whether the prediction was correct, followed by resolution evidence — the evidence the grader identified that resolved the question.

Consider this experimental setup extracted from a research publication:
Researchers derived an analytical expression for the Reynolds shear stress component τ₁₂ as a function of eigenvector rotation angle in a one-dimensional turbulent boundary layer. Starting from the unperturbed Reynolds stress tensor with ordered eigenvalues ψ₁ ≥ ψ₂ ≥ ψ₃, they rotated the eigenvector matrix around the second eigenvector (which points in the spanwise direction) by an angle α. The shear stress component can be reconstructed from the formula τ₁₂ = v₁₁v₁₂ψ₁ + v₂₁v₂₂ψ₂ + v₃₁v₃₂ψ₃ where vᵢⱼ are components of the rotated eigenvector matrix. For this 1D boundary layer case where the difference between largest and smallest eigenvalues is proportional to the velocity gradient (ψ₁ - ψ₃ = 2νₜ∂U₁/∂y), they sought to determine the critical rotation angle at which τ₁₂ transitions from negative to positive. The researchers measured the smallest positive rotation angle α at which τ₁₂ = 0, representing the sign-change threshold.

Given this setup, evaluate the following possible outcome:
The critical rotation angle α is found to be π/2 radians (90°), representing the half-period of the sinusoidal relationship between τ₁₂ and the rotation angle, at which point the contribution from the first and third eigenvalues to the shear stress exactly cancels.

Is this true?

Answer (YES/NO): NO